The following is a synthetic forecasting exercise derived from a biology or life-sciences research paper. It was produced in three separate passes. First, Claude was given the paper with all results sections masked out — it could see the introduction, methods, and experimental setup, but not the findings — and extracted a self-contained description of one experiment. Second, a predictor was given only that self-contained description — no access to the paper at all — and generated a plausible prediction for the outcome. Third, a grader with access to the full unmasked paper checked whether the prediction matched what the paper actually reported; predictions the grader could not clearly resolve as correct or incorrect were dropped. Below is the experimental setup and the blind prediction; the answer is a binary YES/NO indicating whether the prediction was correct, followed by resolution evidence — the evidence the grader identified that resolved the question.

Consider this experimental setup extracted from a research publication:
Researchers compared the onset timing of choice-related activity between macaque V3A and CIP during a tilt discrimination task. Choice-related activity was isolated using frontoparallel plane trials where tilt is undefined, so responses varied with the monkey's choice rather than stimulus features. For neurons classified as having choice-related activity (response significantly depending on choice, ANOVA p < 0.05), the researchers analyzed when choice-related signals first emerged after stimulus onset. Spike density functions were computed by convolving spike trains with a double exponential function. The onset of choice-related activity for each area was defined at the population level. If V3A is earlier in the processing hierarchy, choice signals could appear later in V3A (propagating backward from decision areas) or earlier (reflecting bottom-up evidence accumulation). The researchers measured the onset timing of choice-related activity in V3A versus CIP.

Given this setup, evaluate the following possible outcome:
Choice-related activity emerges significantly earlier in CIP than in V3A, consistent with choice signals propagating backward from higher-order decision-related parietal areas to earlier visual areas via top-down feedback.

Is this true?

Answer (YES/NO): NO